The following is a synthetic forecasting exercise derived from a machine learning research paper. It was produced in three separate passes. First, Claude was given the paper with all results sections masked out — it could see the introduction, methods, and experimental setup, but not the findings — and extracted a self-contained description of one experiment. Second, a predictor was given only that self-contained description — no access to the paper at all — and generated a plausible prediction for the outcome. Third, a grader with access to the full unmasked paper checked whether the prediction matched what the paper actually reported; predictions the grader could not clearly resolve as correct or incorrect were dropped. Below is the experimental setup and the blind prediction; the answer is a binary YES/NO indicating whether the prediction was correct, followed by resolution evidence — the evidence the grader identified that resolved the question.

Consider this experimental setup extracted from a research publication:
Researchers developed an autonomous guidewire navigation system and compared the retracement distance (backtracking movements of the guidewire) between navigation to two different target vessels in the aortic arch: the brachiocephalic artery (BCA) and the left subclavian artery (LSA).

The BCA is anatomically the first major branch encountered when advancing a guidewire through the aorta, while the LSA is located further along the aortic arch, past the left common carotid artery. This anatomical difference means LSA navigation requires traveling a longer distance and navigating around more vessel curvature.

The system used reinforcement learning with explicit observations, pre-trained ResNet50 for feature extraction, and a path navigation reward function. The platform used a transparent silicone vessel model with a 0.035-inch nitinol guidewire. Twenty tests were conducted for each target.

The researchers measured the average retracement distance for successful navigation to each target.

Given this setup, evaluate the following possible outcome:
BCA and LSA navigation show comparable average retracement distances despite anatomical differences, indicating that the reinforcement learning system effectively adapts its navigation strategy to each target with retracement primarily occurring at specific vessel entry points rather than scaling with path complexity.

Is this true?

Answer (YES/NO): NO